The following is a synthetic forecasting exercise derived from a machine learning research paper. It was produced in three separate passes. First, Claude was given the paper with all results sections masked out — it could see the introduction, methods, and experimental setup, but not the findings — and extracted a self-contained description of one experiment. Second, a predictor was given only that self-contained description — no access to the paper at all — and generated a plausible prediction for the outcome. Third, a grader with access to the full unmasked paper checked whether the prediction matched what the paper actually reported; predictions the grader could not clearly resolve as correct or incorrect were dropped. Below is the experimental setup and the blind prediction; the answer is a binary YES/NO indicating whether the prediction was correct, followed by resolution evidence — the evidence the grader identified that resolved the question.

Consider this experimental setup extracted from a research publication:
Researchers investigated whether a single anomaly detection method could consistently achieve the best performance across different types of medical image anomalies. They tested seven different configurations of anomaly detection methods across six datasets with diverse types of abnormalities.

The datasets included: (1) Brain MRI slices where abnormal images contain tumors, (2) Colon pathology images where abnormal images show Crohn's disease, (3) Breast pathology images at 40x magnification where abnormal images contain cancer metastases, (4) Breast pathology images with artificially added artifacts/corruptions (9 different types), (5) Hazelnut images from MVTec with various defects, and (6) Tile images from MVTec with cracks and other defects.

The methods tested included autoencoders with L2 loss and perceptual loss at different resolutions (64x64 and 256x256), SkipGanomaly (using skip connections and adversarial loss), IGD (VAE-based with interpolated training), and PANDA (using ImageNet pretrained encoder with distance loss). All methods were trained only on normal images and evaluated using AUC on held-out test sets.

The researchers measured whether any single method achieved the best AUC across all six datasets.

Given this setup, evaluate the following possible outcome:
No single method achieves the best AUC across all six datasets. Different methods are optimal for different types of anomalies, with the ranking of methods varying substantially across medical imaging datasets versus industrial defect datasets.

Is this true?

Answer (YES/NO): NO